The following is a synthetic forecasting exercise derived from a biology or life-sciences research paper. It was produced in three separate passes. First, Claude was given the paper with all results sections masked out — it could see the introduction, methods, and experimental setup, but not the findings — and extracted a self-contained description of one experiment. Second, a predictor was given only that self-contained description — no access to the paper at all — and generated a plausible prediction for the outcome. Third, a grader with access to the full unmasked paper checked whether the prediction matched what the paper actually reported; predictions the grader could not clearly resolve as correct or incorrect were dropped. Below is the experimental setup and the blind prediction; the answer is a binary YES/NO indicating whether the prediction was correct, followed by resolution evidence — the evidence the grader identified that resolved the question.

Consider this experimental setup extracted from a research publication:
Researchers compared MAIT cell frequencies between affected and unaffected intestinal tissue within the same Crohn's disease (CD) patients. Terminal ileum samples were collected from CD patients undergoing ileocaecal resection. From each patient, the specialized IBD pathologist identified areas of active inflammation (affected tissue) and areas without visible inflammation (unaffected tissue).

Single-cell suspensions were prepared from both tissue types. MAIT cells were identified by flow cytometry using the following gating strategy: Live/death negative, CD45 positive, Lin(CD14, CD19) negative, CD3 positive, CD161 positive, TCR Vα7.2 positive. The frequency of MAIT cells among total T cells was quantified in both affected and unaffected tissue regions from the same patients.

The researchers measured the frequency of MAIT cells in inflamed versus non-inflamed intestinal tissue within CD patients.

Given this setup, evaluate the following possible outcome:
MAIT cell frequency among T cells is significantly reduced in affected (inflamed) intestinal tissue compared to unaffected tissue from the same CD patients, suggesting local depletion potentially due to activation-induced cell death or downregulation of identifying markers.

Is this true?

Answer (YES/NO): YES